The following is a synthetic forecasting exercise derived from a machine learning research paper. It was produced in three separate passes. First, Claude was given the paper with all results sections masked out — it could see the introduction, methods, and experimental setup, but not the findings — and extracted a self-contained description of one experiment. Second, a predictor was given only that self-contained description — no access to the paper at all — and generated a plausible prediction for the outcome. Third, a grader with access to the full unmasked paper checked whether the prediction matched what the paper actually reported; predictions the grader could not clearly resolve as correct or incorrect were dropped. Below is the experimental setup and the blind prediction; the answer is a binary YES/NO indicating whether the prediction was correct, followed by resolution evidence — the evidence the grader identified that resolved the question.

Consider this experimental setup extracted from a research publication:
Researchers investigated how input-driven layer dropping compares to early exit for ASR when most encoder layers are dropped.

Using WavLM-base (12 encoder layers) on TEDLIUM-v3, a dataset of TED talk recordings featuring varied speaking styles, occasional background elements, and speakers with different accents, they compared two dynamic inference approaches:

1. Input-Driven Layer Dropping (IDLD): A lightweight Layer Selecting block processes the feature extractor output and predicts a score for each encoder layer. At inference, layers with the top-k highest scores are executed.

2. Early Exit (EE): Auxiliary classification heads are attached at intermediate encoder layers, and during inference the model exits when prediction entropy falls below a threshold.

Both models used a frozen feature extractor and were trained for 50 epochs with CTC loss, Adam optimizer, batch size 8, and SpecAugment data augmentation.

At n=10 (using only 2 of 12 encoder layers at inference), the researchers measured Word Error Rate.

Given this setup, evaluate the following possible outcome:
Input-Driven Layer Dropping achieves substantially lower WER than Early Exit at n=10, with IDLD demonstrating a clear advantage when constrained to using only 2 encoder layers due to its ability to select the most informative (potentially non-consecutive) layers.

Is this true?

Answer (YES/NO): NO